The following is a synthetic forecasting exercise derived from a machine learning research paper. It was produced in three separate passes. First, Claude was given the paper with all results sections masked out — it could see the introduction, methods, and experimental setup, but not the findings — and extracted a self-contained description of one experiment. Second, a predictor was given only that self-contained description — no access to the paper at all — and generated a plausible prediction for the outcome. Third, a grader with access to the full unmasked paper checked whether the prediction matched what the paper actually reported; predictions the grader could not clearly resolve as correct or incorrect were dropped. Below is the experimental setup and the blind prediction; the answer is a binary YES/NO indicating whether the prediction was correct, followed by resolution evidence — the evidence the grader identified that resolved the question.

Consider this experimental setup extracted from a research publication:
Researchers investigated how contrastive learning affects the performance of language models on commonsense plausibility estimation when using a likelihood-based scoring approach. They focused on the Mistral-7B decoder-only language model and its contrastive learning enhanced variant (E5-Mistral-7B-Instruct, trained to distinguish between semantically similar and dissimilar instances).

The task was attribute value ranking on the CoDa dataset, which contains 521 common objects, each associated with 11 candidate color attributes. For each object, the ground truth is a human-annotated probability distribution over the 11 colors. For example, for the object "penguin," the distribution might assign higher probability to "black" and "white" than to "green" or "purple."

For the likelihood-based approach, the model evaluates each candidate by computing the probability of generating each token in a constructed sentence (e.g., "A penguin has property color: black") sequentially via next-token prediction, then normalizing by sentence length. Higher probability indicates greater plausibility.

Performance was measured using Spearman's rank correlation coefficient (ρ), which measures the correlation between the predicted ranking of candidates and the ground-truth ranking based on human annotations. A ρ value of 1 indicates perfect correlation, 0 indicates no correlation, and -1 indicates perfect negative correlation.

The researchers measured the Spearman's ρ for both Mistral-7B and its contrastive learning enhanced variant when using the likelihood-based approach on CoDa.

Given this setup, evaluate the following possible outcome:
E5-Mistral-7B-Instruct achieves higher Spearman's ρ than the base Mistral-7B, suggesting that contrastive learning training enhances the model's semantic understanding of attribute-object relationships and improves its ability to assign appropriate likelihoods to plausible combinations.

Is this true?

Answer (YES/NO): NO